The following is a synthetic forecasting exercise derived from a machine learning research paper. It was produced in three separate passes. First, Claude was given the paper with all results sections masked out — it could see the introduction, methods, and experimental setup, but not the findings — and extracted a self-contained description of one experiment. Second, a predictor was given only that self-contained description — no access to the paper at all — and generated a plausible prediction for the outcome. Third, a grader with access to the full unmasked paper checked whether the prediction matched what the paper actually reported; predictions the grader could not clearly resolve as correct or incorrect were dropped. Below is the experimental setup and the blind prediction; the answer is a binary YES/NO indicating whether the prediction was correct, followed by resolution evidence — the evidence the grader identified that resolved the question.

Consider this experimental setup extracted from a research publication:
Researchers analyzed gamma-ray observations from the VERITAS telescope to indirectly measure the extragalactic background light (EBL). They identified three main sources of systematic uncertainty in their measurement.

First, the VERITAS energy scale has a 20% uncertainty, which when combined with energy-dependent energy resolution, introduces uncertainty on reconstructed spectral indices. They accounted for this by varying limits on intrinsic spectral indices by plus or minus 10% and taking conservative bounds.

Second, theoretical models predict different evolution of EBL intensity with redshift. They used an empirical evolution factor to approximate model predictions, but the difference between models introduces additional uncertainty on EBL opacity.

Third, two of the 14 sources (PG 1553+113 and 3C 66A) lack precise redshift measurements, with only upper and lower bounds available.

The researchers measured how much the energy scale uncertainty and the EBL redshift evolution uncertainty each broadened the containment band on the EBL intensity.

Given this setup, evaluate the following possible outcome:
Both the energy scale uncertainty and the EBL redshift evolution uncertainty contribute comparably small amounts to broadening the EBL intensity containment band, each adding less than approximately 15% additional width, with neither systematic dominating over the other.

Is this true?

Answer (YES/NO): YES